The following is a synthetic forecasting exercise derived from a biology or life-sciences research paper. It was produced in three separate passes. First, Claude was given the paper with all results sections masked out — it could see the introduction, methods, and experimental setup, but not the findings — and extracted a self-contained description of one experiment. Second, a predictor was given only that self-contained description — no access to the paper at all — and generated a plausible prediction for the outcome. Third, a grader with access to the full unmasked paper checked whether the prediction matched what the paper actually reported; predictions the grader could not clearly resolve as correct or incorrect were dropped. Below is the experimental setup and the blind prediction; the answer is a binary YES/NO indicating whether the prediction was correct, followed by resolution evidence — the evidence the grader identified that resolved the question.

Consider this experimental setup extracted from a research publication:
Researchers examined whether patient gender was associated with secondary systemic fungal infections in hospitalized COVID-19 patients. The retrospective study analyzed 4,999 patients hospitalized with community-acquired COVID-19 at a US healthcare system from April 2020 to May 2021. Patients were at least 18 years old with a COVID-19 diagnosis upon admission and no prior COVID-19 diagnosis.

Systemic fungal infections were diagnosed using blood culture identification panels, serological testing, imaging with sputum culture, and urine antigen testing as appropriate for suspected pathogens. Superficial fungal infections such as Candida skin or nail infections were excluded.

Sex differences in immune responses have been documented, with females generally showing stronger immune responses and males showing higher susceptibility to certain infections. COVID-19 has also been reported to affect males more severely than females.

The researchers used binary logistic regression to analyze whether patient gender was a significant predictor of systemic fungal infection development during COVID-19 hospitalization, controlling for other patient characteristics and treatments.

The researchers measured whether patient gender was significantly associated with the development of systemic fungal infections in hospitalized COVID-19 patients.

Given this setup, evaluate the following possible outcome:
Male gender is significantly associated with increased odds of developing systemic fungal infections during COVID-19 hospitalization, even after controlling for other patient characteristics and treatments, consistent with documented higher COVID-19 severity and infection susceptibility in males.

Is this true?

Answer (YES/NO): NO